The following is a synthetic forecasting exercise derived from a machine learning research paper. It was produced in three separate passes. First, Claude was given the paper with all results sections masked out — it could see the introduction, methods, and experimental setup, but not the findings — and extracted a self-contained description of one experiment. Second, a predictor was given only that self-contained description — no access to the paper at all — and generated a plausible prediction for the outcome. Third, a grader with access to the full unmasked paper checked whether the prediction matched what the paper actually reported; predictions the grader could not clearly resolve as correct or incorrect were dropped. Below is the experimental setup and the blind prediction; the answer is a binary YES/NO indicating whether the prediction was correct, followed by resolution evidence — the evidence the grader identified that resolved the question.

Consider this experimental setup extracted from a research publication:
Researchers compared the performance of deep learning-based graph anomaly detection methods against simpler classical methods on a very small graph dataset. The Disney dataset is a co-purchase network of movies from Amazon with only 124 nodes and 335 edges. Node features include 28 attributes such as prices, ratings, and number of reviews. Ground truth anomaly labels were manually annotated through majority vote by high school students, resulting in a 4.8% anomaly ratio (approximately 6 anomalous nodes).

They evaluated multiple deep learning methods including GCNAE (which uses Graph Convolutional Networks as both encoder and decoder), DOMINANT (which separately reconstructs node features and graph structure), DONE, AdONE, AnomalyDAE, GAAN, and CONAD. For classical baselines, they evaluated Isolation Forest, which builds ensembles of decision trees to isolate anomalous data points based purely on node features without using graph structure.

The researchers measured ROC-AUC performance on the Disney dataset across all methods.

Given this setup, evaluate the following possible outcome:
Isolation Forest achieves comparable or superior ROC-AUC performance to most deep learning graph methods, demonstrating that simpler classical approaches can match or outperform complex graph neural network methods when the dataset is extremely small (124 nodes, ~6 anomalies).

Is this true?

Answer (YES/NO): YES